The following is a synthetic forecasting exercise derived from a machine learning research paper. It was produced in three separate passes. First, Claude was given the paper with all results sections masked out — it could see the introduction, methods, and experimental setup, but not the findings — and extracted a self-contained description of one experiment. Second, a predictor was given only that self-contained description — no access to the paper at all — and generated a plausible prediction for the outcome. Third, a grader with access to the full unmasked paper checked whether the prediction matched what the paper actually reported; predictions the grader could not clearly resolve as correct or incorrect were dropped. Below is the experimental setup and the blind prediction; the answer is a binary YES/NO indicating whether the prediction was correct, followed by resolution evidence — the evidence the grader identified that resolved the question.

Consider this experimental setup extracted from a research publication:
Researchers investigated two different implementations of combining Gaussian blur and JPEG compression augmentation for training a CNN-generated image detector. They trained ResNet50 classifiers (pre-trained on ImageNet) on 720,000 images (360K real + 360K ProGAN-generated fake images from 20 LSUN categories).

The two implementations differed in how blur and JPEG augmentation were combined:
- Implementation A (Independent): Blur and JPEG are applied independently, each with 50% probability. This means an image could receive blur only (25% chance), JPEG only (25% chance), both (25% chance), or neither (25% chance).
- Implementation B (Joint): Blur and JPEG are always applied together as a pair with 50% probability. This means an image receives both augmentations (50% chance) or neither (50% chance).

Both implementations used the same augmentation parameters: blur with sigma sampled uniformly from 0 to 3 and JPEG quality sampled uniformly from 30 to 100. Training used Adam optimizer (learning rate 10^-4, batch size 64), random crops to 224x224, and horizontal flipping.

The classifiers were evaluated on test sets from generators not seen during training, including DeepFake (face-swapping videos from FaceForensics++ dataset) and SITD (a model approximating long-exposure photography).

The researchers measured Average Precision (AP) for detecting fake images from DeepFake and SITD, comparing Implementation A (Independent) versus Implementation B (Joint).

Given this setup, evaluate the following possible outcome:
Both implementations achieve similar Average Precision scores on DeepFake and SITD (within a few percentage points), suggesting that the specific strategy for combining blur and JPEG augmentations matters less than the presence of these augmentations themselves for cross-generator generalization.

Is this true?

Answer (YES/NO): NO